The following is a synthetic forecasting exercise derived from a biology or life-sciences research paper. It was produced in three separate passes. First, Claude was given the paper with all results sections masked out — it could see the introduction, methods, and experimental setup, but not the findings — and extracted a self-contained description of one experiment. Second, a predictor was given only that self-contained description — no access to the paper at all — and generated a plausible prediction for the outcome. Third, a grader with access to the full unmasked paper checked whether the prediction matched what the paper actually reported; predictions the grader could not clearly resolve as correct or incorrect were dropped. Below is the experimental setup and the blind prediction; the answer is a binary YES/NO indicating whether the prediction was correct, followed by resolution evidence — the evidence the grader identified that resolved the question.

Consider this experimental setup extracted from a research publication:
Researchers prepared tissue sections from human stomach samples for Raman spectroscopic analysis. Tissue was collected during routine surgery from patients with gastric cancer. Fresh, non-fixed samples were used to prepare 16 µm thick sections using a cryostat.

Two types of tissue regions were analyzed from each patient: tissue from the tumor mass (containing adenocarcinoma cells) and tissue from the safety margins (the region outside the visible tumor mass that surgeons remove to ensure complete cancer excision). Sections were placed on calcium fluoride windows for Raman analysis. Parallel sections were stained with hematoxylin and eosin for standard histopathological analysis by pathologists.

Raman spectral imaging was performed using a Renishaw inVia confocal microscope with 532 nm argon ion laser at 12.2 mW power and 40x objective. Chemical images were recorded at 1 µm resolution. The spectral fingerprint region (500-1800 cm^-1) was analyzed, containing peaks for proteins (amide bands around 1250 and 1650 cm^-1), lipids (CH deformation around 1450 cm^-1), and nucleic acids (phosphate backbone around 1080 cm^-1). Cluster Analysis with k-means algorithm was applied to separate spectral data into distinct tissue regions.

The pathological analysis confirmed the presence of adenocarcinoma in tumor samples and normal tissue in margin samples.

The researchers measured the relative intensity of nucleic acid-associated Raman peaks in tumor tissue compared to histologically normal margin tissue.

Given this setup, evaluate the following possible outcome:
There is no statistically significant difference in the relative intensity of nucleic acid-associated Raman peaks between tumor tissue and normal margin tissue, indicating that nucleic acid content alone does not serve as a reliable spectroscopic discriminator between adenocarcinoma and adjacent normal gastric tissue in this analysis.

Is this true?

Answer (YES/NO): NO